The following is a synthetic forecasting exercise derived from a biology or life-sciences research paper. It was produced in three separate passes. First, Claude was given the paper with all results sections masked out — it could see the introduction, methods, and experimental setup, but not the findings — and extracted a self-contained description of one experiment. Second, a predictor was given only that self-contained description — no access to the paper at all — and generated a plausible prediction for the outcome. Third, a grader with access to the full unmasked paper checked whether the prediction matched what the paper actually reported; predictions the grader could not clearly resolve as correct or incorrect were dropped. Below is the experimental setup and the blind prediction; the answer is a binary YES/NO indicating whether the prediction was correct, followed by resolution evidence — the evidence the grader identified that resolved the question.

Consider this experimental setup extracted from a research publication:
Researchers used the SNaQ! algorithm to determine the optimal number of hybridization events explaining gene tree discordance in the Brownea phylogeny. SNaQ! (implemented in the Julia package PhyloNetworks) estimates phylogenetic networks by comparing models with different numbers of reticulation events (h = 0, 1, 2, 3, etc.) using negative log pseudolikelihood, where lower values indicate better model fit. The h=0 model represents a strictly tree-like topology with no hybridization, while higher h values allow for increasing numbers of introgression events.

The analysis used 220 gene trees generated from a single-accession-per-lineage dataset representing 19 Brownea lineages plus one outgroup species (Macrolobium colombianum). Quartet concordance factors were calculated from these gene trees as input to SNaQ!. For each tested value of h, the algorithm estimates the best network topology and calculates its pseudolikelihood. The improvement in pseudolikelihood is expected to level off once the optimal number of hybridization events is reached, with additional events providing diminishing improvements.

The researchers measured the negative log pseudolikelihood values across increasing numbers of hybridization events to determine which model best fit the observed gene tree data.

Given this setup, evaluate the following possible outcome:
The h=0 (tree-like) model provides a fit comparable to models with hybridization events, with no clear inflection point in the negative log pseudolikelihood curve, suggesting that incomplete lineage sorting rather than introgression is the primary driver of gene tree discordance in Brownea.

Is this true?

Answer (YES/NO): NO